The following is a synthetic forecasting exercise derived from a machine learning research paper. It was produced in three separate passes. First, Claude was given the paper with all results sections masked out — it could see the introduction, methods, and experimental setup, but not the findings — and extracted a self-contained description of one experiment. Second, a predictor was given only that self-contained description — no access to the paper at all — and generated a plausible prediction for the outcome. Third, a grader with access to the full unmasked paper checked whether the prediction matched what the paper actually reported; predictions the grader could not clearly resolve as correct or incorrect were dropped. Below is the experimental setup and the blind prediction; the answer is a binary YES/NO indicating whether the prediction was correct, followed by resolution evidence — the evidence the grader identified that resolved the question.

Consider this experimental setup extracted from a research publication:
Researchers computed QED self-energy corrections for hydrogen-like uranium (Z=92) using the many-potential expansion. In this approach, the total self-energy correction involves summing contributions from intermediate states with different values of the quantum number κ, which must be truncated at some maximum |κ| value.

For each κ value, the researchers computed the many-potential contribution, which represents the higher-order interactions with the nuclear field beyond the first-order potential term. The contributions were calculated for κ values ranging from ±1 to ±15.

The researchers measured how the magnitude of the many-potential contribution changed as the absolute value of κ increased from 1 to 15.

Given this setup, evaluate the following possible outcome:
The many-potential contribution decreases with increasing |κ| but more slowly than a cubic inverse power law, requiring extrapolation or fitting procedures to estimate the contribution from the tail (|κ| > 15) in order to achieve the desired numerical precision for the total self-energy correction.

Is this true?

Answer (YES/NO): NO